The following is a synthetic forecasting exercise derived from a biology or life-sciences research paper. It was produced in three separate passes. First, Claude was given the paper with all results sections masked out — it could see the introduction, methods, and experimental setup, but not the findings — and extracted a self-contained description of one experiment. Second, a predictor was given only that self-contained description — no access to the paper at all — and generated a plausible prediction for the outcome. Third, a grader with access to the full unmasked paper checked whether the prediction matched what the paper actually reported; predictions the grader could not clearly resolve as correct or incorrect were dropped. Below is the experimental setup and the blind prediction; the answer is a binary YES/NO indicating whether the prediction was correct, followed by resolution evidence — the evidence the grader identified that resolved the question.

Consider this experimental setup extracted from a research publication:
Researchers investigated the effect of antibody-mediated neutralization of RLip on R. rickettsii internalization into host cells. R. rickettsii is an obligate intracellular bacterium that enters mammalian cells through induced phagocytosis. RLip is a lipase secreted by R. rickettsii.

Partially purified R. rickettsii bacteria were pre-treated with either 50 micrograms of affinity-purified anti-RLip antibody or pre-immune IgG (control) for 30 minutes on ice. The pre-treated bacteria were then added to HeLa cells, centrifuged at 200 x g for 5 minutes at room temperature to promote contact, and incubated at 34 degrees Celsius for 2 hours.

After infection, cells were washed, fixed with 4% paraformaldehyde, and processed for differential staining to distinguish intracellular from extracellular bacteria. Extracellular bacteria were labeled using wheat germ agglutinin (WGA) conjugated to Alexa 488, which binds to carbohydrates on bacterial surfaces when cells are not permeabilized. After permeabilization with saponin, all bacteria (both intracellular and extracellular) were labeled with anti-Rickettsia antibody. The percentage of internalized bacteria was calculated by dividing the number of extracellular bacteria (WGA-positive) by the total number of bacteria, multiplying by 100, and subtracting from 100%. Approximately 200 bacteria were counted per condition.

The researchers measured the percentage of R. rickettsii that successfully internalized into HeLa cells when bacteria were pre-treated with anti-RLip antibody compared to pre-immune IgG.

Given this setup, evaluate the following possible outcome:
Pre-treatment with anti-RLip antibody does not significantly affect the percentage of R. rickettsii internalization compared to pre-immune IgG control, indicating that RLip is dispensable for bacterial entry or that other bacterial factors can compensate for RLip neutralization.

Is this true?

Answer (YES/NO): NO